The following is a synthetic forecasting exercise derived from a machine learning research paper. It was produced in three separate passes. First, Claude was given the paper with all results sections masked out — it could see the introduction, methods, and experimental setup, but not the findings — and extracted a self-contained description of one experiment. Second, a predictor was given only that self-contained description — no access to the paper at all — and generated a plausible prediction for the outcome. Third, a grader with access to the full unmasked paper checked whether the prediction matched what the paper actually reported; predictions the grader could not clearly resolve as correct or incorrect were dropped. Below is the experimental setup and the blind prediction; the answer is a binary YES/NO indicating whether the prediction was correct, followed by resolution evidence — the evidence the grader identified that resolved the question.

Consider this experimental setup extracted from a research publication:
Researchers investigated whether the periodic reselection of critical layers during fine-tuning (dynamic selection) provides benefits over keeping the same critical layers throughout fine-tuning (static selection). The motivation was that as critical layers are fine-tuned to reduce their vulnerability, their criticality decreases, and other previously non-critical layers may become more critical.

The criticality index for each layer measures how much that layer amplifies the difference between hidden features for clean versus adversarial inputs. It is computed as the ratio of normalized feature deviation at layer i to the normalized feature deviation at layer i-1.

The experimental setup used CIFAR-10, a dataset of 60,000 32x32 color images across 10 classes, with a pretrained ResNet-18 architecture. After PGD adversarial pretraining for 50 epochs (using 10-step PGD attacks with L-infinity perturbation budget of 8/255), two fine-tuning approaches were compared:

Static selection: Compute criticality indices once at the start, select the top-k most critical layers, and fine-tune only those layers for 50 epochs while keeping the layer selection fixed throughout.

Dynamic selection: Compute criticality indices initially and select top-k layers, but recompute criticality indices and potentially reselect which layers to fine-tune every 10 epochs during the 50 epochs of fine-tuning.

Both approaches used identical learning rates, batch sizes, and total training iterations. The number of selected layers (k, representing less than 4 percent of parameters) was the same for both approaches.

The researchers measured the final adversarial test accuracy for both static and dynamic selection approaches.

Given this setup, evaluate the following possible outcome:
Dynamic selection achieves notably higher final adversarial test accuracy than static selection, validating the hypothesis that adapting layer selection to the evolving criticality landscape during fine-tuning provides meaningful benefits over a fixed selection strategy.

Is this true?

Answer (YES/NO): YES